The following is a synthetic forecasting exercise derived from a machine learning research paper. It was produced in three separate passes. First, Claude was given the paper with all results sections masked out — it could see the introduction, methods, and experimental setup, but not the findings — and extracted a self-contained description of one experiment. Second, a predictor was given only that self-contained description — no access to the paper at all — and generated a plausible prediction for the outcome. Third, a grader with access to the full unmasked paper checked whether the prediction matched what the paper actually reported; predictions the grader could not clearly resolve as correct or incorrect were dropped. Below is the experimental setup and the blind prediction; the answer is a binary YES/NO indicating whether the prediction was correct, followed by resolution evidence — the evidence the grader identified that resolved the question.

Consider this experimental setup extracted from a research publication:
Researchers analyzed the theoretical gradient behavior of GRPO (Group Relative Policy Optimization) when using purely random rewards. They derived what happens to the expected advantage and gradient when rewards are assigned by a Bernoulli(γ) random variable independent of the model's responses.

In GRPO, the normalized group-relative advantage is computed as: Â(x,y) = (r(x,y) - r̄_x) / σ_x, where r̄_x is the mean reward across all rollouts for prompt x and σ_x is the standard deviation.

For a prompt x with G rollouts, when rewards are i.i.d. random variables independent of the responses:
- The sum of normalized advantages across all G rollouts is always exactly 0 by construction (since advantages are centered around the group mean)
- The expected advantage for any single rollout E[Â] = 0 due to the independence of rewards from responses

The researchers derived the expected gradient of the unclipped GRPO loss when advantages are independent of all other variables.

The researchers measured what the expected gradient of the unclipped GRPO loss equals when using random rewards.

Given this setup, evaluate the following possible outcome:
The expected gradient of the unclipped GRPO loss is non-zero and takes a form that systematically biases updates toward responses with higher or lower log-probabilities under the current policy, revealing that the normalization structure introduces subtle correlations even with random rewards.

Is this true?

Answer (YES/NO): NO